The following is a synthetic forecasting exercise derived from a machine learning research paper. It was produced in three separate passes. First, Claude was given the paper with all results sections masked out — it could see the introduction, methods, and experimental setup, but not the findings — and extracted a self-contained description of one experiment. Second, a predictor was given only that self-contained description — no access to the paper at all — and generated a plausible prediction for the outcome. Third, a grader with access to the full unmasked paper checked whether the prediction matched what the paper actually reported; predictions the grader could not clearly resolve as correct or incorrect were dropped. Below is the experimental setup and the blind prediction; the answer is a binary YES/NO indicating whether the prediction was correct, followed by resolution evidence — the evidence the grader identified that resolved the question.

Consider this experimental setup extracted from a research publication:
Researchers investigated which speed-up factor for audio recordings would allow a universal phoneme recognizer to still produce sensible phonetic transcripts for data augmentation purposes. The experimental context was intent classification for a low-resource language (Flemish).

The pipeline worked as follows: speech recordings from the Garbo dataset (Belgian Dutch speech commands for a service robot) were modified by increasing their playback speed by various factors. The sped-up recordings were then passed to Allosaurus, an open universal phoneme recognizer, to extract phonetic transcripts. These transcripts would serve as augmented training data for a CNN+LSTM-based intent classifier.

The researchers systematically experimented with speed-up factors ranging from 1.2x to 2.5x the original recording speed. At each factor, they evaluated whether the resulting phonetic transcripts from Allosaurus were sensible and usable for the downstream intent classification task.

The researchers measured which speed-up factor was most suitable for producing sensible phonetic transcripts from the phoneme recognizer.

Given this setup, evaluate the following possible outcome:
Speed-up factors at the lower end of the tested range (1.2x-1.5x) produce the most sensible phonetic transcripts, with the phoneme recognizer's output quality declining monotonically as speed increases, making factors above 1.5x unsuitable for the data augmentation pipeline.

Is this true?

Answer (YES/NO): NO